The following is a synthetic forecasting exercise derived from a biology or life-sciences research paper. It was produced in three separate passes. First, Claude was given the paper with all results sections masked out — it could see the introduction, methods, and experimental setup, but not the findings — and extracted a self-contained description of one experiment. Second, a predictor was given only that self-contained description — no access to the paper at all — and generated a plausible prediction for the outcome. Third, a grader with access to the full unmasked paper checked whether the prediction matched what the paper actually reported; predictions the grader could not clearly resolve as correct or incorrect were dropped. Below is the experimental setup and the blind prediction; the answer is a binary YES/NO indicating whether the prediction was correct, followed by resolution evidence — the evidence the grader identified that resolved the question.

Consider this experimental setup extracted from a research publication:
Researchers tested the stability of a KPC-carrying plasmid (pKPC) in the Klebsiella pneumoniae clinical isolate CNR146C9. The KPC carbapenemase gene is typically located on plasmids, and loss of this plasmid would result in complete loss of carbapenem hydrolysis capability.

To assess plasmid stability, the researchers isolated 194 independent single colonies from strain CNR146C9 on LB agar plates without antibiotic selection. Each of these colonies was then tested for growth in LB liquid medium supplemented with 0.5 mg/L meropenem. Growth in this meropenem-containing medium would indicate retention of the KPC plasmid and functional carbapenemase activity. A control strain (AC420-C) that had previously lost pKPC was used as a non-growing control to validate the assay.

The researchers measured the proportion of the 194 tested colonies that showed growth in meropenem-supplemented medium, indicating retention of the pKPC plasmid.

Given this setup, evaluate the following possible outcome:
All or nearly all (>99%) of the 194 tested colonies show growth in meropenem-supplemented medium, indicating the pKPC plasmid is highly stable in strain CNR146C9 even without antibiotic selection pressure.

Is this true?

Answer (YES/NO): YES